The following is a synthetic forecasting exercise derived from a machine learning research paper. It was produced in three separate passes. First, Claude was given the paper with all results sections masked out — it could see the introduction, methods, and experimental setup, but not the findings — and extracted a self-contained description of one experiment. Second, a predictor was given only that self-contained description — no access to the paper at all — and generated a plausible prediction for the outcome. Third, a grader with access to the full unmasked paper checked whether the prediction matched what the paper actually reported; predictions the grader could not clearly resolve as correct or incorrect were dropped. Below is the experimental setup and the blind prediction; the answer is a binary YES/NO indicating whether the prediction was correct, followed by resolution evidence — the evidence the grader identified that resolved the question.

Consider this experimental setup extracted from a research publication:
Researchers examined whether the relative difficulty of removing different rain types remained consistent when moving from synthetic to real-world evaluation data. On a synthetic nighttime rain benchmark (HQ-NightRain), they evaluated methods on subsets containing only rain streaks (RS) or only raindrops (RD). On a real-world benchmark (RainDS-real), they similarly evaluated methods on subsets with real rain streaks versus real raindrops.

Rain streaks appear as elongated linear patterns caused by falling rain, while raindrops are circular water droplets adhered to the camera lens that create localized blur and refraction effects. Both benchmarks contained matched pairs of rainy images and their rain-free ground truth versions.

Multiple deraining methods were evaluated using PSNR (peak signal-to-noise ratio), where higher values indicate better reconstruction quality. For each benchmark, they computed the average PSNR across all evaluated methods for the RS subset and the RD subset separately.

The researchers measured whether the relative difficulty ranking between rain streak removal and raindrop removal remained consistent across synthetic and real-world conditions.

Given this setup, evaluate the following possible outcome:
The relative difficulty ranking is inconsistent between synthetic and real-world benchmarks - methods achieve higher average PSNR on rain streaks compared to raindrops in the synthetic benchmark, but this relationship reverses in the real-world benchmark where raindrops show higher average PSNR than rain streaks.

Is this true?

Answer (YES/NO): NO